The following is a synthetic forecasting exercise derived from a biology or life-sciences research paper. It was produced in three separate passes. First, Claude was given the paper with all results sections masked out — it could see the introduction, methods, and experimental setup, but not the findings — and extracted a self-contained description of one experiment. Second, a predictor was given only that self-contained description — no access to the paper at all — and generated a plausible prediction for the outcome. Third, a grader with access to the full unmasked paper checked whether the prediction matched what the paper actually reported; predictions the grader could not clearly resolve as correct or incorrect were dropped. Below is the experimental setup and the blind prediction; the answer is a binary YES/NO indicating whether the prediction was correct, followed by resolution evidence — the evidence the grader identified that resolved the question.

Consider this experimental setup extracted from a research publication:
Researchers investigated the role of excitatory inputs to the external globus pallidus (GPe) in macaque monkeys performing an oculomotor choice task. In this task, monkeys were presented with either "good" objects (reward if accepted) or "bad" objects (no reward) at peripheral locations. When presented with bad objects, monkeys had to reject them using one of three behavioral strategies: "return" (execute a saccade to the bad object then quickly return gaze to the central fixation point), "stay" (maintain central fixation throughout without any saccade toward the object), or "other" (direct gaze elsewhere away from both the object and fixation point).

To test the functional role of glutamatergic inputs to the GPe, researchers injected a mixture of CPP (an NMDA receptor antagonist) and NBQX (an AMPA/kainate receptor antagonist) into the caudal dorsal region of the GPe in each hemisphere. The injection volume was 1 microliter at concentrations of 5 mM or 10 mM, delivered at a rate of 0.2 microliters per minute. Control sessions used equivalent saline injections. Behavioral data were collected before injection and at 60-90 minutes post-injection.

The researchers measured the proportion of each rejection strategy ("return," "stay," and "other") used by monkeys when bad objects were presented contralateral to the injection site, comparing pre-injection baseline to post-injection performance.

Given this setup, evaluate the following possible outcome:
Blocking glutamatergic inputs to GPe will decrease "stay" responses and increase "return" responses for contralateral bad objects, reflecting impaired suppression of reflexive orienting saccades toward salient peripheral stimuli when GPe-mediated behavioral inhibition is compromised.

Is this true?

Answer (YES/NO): NO